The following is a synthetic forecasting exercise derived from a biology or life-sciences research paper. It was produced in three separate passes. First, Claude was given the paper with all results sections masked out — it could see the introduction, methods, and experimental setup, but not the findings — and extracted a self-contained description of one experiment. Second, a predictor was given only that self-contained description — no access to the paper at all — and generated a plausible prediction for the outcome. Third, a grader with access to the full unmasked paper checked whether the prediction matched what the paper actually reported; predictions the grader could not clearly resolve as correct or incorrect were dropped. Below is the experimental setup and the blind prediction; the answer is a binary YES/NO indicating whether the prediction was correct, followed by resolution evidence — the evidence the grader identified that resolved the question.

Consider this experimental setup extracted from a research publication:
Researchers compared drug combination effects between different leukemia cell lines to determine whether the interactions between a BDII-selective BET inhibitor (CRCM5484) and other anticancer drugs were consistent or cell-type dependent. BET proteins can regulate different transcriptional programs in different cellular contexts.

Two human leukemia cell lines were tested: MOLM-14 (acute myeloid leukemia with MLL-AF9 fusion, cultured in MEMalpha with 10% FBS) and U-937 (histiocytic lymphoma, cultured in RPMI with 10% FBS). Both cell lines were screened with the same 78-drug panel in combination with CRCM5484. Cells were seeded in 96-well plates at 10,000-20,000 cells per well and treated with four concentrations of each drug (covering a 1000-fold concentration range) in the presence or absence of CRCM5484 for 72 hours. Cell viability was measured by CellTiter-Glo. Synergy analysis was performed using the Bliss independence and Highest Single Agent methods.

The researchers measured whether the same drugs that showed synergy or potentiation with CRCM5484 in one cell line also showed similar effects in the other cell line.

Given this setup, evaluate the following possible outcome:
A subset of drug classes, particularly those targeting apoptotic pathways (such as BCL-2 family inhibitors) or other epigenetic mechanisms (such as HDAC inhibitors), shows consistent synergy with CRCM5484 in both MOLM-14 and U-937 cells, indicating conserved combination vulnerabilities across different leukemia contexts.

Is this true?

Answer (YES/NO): NO